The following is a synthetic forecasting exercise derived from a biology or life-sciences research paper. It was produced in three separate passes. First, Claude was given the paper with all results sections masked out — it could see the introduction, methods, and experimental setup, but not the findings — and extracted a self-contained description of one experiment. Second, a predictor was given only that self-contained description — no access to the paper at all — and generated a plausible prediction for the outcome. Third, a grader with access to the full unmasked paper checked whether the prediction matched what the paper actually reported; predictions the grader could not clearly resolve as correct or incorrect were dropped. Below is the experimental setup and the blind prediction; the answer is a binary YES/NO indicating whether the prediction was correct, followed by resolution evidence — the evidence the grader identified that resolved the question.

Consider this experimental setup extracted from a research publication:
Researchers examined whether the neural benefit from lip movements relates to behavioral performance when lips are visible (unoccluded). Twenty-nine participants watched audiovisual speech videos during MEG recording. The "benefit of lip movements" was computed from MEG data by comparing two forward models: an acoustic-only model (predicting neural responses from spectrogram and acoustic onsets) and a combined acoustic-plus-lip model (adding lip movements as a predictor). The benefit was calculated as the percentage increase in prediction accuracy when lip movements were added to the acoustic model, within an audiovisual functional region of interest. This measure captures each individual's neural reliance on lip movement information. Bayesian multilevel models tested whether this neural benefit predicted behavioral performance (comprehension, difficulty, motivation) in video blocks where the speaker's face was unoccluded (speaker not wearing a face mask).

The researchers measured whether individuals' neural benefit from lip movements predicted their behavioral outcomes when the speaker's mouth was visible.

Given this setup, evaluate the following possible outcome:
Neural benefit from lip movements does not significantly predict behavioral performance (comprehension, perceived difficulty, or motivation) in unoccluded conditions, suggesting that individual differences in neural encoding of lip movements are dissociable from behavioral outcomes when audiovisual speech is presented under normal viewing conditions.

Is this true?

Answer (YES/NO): YES